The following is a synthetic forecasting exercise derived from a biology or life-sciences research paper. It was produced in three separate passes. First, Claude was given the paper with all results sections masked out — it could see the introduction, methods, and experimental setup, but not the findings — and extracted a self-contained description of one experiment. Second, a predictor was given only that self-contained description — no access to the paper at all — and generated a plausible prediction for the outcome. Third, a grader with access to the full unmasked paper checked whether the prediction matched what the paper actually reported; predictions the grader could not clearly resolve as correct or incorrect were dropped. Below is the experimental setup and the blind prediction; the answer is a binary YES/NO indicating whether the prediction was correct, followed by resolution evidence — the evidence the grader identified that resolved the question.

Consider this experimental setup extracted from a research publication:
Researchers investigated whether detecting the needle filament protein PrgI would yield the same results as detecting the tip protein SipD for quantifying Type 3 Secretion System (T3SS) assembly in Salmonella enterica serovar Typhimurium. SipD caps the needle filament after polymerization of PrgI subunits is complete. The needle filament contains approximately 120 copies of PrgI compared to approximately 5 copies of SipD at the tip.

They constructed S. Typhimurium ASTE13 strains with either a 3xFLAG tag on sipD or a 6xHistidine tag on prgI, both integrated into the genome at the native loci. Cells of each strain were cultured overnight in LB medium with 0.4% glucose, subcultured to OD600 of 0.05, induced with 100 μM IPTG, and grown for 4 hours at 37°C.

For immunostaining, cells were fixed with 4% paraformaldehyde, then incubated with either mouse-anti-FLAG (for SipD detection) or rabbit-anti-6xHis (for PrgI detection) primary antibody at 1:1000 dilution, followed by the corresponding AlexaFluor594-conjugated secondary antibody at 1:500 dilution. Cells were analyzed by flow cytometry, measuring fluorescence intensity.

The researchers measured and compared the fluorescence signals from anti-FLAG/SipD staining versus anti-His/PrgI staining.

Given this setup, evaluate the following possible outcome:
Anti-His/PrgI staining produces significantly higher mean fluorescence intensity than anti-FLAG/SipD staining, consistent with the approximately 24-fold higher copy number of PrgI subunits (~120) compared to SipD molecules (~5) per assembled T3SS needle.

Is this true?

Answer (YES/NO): NO